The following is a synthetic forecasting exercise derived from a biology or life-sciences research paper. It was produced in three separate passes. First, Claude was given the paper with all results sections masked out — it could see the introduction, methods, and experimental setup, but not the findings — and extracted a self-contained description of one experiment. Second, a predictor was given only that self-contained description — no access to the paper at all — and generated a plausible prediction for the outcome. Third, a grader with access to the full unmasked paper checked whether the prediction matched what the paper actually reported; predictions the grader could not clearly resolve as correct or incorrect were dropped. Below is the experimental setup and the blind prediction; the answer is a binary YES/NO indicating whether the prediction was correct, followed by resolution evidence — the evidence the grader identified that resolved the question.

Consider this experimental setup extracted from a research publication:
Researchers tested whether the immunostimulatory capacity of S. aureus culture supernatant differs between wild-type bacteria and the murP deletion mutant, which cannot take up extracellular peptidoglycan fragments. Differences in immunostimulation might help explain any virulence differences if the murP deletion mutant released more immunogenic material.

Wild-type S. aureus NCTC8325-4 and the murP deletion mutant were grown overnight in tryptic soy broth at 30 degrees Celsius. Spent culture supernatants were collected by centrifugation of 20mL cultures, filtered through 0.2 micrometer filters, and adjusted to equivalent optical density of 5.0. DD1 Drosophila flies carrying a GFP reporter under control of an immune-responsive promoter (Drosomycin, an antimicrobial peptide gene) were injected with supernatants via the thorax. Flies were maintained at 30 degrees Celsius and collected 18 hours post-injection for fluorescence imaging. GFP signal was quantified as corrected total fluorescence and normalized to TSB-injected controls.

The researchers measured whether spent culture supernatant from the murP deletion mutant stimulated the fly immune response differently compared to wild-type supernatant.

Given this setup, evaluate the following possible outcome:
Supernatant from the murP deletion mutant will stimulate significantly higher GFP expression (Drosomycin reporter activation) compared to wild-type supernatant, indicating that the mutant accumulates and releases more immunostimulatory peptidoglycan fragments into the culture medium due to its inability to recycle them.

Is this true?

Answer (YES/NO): NO